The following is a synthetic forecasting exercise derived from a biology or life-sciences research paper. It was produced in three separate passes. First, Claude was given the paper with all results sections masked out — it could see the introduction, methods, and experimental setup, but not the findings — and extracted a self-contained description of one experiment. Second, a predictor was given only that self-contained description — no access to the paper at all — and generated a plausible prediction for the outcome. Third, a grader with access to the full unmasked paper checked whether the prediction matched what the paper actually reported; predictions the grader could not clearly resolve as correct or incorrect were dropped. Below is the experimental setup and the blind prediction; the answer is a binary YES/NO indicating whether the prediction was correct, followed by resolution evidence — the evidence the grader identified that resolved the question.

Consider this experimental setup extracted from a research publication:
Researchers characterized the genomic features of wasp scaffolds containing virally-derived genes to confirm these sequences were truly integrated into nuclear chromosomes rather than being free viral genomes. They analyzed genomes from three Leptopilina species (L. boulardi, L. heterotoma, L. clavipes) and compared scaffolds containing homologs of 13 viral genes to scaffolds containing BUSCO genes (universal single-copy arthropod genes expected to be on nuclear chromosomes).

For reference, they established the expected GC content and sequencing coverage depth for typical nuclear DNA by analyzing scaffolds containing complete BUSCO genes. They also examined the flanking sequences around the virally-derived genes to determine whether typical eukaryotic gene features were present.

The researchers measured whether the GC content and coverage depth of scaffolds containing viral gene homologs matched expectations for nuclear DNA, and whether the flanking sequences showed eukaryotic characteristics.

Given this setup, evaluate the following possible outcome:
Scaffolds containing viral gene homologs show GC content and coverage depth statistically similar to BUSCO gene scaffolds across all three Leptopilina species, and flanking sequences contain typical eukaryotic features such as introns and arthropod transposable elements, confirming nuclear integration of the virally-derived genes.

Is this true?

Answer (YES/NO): NO